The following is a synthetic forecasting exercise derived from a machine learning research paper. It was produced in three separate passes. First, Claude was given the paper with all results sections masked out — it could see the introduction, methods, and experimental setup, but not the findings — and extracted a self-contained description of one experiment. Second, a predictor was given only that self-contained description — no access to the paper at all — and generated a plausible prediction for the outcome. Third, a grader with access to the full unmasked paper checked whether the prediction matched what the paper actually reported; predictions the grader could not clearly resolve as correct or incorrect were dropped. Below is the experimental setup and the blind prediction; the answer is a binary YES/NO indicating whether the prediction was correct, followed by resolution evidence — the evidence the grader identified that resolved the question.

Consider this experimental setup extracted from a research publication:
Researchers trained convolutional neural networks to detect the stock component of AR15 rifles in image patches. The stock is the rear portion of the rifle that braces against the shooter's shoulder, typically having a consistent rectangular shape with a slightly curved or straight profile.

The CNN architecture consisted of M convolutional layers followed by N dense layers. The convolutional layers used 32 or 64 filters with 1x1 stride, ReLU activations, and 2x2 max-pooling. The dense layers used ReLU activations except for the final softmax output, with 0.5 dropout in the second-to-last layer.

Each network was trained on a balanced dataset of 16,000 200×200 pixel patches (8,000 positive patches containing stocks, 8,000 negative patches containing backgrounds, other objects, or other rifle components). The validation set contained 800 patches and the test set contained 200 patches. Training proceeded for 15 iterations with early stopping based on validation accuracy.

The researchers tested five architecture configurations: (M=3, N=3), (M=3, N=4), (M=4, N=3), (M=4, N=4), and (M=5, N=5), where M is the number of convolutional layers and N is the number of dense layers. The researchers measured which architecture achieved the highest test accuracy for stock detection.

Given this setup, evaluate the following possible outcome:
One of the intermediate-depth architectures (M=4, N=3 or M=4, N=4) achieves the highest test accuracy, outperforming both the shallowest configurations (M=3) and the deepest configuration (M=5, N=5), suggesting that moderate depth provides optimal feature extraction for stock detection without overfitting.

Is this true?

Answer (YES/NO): NO